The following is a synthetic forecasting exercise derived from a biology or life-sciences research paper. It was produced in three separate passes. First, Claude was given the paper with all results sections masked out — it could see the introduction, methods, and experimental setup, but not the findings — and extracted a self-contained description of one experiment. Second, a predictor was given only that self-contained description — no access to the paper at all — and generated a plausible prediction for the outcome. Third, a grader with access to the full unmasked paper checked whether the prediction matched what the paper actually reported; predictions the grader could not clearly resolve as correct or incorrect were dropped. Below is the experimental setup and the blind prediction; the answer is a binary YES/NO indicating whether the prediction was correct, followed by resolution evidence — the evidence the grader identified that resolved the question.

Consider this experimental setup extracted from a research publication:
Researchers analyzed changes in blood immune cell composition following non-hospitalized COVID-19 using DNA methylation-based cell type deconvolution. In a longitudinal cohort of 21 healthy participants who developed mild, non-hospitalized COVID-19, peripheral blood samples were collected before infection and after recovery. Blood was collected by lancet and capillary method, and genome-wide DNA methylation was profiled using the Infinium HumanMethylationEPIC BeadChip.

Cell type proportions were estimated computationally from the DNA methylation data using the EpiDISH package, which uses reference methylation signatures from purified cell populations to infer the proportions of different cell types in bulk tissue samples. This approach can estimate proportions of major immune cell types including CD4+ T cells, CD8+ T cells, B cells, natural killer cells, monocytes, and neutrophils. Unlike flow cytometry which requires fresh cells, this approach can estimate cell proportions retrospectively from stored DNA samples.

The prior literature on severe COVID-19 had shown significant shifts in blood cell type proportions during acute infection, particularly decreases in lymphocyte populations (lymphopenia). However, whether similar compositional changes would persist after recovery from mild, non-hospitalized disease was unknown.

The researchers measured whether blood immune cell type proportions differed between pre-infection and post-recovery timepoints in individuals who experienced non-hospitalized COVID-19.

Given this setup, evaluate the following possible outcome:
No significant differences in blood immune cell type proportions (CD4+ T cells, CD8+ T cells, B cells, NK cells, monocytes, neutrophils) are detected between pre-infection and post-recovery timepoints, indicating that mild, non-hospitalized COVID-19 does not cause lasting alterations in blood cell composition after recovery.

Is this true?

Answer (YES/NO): NO